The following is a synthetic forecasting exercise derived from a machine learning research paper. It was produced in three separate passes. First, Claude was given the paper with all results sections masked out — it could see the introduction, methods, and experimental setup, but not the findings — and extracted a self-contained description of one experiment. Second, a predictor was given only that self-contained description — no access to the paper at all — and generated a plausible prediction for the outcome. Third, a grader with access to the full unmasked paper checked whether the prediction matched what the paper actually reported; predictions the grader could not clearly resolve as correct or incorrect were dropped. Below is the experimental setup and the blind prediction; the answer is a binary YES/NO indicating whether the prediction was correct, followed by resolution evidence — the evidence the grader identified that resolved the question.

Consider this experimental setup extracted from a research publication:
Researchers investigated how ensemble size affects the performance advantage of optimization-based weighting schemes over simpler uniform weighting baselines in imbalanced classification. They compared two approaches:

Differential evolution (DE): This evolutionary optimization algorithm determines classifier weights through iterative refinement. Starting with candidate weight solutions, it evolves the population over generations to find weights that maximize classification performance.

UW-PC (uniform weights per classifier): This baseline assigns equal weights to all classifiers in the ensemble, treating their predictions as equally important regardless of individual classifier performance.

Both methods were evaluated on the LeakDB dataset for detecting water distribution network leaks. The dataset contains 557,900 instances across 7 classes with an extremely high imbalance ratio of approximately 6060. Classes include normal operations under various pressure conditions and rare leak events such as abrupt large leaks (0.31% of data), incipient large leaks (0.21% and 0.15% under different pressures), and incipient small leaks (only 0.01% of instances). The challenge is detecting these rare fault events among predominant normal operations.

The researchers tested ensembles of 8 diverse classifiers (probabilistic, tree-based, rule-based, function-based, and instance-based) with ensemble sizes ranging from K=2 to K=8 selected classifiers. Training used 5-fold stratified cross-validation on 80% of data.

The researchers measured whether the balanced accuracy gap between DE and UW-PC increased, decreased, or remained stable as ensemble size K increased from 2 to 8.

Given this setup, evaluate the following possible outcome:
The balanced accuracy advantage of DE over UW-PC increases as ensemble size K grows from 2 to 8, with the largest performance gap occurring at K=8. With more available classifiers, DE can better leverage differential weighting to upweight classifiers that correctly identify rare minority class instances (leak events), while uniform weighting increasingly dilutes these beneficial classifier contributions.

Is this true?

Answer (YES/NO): NO